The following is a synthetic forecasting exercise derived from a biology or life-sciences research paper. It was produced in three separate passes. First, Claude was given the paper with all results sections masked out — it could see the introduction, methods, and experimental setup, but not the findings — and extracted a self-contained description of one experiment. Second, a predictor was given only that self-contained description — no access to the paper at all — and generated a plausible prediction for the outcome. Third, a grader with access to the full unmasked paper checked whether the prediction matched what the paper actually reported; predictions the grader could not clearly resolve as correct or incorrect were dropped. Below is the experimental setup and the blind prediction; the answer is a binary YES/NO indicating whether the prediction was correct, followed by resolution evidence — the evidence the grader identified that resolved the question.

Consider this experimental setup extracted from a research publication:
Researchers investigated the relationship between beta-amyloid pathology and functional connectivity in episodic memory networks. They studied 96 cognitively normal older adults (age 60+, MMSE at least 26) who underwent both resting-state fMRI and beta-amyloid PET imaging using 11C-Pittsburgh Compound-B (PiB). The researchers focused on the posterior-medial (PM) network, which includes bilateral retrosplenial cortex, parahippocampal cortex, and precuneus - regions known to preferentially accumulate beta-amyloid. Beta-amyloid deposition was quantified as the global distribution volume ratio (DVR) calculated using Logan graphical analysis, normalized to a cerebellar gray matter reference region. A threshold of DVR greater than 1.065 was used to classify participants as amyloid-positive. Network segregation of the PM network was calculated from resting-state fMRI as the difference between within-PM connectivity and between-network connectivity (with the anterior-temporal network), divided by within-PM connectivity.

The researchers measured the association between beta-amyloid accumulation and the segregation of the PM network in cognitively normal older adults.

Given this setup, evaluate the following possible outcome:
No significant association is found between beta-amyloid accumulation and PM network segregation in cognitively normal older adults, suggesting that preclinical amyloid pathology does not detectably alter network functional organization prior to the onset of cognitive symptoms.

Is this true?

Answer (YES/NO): NO